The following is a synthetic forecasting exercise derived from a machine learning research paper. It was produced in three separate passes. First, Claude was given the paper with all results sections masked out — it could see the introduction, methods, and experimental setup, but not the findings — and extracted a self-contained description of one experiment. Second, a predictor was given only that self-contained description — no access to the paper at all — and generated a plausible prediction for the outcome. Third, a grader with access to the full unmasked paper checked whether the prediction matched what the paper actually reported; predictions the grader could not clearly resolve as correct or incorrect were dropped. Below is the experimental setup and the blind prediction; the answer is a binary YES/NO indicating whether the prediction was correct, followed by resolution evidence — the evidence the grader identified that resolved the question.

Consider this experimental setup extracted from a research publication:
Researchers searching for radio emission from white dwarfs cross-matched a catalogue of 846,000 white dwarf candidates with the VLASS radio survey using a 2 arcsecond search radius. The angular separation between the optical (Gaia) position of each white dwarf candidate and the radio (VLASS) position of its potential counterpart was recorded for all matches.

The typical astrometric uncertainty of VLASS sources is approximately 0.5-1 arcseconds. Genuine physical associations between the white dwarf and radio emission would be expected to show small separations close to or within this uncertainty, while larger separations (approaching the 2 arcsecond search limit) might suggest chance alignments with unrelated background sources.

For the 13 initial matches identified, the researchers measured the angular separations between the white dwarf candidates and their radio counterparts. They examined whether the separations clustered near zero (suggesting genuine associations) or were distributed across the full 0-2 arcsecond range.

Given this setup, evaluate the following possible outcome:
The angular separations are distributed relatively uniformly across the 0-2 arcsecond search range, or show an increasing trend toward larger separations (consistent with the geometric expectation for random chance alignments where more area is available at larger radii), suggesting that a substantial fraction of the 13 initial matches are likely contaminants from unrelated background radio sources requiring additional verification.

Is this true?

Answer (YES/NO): NO